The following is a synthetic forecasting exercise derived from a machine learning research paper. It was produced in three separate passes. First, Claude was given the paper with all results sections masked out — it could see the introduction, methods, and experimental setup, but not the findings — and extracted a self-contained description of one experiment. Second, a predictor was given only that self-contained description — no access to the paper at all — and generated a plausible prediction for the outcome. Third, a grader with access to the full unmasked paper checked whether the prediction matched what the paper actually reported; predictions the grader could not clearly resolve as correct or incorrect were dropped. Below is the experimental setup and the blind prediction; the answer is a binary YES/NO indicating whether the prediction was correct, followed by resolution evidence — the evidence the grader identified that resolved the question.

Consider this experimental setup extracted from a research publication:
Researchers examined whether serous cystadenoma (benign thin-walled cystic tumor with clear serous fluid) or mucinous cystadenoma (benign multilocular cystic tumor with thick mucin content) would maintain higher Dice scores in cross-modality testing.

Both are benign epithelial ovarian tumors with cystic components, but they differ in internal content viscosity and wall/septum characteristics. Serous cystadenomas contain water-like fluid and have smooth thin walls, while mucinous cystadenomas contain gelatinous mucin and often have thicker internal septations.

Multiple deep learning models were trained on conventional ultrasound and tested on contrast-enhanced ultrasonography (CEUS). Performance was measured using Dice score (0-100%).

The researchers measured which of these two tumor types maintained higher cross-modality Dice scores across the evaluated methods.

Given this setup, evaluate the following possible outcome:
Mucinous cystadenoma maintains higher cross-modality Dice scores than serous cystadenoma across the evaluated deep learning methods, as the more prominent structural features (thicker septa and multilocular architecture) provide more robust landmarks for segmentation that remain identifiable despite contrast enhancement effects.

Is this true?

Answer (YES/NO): YES